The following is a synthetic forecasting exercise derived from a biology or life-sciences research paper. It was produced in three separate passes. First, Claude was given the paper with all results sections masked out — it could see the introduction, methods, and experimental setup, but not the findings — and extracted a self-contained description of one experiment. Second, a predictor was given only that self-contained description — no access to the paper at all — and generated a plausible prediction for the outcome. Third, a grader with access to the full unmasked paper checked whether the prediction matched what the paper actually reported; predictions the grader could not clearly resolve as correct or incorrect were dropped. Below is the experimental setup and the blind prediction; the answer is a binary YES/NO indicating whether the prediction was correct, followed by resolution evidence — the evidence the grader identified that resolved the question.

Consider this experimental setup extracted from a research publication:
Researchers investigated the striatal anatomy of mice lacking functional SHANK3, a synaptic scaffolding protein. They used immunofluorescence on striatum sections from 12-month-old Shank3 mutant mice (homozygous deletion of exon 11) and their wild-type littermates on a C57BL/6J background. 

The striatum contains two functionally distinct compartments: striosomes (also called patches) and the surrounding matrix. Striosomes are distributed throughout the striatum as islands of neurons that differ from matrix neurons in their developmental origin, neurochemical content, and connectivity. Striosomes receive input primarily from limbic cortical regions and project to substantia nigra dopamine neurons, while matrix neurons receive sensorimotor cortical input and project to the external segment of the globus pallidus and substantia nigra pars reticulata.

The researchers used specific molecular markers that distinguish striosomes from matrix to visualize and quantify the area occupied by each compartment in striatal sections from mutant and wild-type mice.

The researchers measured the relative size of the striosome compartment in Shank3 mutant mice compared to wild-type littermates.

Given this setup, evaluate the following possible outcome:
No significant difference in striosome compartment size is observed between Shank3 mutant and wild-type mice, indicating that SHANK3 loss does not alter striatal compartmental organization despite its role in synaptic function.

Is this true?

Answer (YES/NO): NO